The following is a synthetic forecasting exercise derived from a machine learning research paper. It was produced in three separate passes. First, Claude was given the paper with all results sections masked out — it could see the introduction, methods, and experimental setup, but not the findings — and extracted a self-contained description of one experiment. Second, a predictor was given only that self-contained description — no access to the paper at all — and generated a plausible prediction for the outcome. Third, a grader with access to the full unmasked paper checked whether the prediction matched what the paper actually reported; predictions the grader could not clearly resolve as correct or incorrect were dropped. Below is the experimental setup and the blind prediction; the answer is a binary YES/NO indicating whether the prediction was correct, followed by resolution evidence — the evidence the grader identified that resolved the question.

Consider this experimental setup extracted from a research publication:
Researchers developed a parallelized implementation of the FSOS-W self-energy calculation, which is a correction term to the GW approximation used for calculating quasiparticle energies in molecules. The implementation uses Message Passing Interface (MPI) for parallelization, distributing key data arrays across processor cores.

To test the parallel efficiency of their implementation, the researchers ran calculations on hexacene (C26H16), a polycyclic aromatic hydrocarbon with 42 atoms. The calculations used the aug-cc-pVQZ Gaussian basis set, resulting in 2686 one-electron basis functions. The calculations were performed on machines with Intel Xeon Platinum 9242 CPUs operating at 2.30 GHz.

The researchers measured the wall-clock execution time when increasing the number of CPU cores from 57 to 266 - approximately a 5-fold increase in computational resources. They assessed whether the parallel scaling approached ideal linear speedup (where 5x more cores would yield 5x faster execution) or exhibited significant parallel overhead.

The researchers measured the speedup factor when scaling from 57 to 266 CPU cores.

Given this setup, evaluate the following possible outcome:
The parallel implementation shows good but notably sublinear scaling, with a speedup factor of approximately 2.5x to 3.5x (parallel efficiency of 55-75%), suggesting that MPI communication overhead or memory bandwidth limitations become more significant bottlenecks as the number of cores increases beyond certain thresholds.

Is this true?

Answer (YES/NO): NO